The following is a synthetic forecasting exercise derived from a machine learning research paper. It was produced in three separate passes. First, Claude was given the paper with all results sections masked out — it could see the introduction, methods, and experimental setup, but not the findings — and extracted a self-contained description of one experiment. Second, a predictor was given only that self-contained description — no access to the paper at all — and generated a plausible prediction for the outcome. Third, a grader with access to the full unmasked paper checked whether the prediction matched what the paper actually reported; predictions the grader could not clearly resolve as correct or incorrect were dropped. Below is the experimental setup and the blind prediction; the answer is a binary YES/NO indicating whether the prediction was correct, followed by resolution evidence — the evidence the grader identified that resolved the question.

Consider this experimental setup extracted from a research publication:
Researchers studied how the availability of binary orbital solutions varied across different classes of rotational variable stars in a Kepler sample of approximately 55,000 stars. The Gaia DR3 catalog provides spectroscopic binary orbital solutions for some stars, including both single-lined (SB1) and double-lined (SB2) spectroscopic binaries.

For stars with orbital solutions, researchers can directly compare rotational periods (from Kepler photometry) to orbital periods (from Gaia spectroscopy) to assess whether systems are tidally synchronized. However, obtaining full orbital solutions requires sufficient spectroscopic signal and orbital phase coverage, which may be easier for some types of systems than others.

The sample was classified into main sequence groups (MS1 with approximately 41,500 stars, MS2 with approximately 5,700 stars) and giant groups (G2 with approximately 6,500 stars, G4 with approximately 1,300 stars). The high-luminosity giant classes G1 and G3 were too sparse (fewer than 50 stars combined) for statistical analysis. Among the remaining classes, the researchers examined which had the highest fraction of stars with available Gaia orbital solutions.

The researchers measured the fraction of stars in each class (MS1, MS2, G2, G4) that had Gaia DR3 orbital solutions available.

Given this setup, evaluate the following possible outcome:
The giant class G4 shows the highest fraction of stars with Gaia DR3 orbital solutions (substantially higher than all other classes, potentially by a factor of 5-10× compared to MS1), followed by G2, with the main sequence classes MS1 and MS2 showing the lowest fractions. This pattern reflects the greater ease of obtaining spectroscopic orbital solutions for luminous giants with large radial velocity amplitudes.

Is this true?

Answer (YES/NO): NO